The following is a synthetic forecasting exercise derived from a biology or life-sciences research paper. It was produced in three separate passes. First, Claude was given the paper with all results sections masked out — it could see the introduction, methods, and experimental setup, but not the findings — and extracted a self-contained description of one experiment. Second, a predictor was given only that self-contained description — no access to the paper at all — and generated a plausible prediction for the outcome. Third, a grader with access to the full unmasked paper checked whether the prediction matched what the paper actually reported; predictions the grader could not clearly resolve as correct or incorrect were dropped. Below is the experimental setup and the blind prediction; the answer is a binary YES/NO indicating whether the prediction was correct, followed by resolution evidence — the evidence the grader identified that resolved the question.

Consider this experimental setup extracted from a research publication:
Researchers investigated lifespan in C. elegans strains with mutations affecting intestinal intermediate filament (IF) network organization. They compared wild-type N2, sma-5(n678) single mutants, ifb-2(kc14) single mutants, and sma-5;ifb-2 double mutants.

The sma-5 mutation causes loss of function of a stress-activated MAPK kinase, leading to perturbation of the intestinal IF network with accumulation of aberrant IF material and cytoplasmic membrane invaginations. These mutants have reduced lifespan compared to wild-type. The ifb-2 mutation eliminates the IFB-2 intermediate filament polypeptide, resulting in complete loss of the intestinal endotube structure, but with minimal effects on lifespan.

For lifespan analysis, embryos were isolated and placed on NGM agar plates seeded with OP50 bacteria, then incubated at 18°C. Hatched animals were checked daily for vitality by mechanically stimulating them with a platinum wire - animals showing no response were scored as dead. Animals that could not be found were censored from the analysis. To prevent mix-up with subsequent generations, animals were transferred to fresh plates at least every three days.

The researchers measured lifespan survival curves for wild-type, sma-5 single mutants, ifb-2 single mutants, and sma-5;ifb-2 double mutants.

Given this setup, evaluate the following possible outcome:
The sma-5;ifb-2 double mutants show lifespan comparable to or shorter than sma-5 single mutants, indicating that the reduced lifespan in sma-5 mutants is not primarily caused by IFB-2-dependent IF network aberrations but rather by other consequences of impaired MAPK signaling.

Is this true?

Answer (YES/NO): NO